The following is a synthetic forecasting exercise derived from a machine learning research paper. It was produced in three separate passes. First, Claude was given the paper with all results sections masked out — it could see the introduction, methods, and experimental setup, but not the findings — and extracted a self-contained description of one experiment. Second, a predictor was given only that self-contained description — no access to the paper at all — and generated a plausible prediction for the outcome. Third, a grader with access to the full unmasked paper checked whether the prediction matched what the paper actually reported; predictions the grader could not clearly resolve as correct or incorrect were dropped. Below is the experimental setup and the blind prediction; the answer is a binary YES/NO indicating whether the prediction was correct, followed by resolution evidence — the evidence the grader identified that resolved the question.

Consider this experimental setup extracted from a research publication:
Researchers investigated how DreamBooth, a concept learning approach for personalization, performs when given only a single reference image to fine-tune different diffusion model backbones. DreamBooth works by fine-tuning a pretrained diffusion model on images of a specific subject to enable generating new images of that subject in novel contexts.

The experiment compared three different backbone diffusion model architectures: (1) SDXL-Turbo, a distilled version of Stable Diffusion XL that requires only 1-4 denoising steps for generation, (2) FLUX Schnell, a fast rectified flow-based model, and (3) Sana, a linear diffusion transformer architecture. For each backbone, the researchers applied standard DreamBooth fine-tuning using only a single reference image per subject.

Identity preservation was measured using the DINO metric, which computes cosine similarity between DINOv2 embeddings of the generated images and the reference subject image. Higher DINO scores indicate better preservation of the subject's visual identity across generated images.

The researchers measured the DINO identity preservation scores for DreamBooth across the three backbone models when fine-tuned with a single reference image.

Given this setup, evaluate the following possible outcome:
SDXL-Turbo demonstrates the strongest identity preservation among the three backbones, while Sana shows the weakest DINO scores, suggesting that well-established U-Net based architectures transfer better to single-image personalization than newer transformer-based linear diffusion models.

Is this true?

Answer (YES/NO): NO